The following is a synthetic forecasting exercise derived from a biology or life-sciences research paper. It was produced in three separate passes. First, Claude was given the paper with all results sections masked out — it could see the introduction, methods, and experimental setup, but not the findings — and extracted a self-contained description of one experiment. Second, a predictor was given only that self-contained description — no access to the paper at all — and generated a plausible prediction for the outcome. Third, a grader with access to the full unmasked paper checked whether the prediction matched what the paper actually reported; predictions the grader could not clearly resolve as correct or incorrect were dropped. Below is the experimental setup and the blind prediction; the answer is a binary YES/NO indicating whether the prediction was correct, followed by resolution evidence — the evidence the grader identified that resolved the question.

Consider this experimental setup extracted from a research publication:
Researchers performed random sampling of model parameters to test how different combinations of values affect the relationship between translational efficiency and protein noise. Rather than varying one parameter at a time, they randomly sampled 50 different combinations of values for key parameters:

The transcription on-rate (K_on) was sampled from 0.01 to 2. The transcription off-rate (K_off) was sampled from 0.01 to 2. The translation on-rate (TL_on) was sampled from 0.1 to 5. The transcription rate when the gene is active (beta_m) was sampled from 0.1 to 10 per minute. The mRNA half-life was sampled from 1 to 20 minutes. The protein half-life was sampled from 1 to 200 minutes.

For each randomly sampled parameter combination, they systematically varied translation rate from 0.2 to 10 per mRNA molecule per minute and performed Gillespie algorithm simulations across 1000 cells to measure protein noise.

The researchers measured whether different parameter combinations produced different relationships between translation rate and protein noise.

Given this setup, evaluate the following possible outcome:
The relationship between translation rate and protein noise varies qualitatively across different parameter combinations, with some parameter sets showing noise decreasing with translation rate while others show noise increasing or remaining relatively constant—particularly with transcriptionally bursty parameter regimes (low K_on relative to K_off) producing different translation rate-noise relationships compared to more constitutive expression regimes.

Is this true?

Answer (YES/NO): NO